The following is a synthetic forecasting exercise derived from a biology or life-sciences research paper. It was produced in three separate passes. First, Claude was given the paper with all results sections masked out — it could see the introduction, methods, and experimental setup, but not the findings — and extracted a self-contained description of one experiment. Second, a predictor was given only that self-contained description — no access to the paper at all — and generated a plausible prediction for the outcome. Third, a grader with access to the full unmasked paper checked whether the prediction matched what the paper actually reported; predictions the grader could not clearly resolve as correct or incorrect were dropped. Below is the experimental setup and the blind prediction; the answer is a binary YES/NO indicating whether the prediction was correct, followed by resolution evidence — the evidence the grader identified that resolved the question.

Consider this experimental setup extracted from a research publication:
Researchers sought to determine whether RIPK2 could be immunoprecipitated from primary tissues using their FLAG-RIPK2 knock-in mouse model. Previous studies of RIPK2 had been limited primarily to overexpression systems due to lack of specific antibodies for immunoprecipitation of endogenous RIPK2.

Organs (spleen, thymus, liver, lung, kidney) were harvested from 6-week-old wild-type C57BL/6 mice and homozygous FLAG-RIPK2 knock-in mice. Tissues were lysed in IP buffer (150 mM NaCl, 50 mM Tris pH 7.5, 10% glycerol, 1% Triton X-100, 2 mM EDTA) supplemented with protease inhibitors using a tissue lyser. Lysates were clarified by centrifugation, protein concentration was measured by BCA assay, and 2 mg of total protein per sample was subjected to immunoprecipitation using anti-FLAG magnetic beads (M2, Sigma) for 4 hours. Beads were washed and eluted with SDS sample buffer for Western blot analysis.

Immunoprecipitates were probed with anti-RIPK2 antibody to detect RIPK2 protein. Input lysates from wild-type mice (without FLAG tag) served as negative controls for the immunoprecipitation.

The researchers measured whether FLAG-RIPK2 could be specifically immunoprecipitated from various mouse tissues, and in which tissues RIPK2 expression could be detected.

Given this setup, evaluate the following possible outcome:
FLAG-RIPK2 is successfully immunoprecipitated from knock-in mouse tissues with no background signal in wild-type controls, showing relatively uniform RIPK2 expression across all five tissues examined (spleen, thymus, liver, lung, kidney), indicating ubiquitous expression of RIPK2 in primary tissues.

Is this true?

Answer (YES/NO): NO